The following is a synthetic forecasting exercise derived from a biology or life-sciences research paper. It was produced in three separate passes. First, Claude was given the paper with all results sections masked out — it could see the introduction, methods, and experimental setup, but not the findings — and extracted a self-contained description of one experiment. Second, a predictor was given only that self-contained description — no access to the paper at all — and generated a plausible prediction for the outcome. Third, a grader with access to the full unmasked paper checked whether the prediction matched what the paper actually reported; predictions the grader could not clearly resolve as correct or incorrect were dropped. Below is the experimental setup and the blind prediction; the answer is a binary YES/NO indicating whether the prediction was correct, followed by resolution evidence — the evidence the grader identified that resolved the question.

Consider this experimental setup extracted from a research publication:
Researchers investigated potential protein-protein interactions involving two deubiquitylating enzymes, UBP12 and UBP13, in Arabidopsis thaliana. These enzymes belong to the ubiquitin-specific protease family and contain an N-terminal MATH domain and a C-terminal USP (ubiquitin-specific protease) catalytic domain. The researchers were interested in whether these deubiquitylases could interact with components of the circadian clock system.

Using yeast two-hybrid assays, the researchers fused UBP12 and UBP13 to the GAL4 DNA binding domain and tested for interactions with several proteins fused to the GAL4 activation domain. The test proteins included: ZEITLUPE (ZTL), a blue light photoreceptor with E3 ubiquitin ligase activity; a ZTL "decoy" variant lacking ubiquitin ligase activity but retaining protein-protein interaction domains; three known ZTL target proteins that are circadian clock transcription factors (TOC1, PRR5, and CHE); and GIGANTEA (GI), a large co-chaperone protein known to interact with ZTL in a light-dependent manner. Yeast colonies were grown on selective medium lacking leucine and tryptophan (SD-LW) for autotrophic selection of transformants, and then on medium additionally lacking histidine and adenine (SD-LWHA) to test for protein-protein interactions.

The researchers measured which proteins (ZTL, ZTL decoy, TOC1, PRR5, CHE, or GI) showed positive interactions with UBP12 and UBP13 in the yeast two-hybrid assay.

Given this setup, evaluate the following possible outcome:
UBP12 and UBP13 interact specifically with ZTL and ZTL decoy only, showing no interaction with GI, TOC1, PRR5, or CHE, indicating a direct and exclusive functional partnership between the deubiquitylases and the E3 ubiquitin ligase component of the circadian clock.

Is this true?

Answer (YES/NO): NO